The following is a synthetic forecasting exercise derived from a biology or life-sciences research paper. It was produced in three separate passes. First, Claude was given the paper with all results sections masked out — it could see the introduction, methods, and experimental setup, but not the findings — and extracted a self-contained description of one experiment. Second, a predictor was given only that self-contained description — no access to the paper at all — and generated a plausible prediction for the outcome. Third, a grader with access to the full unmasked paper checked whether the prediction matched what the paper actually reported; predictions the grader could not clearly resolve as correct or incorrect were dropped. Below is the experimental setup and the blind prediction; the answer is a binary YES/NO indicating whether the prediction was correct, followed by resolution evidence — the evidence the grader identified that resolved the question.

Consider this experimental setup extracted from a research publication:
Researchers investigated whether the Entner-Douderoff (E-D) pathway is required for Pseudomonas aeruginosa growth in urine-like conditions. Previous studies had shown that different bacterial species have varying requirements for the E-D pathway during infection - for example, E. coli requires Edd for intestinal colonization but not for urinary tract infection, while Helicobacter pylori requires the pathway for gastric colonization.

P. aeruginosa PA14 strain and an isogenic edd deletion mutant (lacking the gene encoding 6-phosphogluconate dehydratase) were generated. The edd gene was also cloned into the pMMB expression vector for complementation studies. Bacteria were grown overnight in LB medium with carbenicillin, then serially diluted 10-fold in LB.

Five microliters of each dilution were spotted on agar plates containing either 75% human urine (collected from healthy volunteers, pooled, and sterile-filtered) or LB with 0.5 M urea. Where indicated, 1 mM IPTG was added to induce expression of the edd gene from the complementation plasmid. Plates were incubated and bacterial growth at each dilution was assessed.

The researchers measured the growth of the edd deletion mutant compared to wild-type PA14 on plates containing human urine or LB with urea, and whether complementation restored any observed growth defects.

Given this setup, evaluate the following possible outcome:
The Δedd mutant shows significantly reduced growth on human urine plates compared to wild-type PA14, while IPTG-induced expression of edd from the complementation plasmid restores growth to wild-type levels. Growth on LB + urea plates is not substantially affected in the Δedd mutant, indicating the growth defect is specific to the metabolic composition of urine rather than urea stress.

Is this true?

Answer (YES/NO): NO